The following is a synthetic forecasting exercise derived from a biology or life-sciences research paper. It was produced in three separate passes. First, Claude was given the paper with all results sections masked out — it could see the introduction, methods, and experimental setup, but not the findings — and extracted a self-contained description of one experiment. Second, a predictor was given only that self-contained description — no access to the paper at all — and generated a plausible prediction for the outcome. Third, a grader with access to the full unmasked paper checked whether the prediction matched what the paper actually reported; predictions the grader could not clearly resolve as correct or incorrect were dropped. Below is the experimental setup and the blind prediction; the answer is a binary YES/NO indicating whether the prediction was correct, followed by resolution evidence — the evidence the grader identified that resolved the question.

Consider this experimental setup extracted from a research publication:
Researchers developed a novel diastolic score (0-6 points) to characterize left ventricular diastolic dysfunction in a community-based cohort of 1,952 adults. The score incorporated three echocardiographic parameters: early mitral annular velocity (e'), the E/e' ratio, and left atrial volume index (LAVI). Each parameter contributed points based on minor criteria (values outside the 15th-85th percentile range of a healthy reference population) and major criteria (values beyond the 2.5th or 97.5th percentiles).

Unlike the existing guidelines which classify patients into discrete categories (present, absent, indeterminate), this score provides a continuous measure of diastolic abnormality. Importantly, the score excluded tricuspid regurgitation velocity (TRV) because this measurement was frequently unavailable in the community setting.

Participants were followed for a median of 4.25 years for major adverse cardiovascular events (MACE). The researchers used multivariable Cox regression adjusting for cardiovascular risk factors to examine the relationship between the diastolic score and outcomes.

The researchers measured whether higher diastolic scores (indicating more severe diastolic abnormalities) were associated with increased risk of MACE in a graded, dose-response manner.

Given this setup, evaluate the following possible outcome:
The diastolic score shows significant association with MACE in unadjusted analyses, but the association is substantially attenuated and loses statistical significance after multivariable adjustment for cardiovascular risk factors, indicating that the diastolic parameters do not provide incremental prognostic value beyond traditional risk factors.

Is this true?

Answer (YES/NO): NO